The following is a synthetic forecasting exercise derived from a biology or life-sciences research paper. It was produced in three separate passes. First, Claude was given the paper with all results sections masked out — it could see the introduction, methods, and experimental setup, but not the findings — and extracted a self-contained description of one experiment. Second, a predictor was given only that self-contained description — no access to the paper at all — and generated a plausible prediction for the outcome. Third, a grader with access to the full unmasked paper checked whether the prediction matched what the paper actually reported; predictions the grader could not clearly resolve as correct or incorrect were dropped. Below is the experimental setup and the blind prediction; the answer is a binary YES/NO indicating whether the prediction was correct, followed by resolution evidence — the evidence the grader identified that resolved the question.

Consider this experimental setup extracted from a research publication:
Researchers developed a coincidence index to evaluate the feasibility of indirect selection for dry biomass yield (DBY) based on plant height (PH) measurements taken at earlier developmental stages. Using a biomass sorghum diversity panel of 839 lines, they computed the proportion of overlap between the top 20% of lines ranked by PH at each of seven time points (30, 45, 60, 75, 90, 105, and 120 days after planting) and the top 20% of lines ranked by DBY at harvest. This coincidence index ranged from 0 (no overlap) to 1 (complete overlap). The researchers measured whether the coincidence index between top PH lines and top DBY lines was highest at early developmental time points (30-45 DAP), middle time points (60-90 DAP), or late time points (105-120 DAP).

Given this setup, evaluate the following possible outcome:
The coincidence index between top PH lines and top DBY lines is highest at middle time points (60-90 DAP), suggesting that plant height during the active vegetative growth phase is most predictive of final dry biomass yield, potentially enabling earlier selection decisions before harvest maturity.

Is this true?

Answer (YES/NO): NO